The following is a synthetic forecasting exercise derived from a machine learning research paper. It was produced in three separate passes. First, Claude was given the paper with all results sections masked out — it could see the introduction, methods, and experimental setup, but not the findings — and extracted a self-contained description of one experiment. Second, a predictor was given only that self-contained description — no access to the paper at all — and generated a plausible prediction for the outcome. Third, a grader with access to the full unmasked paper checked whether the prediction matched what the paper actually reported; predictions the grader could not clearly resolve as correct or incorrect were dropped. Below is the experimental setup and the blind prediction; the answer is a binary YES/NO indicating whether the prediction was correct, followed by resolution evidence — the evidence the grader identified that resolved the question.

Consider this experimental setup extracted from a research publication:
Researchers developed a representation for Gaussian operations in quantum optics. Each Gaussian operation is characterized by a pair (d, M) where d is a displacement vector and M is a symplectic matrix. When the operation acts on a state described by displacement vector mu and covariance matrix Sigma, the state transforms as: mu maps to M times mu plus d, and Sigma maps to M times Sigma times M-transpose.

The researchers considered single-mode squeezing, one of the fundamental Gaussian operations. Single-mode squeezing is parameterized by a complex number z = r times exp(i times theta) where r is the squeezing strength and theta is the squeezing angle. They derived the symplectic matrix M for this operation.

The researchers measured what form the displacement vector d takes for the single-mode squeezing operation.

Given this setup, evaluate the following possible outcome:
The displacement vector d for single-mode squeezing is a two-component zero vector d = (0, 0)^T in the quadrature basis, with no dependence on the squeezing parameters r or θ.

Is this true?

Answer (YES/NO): YES